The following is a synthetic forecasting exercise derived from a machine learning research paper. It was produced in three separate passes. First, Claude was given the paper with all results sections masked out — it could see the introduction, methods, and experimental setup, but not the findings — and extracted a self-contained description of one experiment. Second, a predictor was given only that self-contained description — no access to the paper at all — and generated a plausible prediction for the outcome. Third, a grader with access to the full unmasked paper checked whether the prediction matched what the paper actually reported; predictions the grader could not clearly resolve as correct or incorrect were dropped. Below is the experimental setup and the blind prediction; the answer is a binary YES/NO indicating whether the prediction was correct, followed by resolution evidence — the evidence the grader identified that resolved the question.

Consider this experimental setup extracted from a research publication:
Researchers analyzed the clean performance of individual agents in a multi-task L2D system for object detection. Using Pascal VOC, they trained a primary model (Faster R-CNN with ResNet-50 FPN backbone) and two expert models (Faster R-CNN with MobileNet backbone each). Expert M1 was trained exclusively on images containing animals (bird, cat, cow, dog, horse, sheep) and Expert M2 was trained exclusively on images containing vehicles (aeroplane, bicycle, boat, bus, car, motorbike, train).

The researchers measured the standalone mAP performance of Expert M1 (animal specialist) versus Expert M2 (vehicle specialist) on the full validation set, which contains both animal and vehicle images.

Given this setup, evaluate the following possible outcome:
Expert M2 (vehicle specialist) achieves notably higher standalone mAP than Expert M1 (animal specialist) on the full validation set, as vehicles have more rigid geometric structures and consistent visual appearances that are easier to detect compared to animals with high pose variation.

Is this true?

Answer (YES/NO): NO